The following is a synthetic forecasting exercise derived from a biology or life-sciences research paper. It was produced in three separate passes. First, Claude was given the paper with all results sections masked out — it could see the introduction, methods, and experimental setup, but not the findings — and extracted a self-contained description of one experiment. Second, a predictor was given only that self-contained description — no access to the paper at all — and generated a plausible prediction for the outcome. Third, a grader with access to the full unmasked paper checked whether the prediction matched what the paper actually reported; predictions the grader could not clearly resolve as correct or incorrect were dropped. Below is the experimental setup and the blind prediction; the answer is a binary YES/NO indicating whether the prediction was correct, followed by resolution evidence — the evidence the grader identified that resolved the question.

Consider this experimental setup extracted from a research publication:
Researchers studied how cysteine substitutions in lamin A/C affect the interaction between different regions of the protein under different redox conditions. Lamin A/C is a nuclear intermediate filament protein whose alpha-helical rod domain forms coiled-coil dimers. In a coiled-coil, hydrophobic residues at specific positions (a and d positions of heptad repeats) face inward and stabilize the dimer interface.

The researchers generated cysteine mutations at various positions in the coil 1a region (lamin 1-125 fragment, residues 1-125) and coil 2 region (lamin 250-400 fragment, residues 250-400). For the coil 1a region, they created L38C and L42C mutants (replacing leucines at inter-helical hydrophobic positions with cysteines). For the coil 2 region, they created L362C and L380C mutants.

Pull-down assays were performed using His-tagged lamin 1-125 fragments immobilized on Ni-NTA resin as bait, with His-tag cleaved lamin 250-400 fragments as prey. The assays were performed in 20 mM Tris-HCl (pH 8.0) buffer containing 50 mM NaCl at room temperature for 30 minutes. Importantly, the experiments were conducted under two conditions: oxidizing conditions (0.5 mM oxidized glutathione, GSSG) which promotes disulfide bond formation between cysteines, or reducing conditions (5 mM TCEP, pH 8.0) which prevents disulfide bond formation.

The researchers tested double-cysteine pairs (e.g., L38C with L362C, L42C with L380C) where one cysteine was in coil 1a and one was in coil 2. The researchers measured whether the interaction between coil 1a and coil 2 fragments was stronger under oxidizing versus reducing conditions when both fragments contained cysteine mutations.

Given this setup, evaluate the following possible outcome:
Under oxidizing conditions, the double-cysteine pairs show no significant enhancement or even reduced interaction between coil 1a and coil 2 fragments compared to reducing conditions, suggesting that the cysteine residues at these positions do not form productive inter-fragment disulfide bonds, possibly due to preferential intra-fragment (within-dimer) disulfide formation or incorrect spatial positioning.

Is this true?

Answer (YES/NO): YES